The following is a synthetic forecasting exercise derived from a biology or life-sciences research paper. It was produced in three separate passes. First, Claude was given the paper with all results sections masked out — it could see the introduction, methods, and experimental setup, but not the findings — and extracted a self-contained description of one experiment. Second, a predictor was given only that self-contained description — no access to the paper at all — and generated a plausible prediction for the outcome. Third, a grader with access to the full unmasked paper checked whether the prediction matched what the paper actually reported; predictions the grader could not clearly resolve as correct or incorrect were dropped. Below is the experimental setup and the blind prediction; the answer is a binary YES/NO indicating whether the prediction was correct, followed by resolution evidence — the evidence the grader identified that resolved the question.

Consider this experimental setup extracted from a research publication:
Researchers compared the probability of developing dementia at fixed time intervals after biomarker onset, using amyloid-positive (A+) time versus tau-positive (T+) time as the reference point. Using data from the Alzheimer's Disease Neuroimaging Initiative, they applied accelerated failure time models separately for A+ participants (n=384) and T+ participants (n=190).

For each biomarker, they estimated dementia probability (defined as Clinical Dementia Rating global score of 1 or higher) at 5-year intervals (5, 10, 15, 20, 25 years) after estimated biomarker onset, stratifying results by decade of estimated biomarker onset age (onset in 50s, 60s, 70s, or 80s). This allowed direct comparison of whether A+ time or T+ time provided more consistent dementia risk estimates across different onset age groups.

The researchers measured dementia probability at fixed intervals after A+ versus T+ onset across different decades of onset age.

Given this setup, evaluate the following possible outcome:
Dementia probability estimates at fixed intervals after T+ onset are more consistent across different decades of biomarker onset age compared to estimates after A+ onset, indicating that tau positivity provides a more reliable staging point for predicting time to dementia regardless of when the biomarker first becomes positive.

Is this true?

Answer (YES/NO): NO